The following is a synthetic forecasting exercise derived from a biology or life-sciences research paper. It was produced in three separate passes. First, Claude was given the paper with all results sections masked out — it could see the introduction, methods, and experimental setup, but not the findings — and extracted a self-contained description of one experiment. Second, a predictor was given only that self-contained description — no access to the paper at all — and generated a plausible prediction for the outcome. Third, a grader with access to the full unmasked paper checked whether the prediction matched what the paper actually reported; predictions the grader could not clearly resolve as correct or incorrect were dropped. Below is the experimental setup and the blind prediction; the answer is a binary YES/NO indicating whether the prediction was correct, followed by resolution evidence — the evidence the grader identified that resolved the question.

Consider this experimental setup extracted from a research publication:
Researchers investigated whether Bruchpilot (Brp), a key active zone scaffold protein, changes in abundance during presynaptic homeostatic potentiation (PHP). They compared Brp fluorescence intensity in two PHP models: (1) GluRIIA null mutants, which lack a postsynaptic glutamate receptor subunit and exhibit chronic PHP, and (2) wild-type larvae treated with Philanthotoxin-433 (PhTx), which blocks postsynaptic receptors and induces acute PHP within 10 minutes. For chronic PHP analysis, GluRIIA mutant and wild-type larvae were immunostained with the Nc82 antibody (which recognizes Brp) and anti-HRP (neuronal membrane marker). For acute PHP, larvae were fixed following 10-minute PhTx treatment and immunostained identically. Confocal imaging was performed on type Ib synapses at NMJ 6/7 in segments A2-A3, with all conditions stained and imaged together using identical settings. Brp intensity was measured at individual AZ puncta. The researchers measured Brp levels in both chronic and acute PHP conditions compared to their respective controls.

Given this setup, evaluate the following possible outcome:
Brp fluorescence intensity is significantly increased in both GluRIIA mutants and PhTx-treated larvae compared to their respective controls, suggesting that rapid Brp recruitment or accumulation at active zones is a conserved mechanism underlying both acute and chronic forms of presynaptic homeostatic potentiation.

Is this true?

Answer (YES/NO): YES